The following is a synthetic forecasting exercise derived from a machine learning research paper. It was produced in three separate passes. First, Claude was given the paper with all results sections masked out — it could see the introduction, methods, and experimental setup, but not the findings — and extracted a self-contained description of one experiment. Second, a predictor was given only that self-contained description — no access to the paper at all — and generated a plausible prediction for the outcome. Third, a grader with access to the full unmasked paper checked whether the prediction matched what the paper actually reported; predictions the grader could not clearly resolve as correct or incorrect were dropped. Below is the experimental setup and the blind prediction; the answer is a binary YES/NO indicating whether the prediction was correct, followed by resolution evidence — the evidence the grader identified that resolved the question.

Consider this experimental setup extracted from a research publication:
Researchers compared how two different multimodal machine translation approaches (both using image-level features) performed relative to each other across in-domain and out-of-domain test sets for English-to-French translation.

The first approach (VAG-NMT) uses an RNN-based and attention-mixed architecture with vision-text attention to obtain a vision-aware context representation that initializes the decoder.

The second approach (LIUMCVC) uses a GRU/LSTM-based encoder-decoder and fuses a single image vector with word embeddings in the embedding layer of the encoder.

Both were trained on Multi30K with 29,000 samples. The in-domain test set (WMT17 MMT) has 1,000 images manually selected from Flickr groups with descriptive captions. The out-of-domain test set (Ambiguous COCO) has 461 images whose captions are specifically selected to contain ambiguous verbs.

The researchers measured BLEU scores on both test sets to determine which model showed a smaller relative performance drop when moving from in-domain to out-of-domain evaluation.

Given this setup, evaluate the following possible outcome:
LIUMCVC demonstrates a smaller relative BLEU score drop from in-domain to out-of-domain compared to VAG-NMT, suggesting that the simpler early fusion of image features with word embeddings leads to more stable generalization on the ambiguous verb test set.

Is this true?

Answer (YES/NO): NO